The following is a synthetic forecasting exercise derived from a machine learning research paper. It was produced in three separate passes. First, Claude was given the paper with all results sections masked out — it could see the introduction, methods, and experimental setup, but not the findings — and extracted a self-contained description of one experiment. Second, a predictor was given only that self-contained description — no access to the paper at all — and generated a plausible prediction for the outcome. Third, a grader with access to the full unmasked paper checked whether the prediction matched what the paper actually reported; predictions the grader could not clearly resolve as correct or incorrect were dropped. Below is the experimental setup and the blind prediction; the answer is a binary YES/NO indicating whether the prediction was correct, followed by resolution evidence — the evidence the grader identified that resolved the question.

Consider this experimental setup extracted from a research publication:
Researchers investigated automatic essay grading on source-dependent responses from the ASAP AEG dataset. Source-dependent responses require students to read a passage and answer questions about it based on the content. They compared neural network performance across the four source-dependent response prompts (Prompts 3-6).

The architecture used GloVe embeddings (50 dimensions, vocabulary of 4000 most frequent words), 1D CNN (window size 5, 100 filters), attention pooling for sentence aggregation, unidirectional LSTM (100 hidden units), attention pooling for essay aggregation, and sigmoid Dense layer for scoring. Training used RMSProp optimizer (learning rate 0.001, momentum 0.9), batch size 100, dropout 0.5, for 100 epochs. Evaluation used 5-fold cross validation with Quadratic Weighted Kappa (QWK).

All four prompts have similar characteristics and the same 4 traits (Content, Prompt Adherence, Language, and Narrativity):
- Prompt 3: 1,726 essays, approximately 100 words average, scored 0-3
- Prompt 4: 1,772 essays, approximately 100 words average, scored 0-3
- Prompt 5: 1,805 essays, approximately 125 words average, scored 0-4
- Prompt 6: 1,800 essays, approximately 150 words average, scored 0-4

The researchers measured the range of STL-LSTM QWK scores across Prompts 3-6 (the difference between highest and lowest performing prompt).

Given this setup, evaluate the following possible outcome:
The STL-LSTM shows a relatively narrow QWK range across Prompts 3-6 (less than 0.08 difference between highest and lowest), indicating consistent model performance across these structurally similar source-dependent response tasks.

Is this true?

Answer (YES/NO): NO